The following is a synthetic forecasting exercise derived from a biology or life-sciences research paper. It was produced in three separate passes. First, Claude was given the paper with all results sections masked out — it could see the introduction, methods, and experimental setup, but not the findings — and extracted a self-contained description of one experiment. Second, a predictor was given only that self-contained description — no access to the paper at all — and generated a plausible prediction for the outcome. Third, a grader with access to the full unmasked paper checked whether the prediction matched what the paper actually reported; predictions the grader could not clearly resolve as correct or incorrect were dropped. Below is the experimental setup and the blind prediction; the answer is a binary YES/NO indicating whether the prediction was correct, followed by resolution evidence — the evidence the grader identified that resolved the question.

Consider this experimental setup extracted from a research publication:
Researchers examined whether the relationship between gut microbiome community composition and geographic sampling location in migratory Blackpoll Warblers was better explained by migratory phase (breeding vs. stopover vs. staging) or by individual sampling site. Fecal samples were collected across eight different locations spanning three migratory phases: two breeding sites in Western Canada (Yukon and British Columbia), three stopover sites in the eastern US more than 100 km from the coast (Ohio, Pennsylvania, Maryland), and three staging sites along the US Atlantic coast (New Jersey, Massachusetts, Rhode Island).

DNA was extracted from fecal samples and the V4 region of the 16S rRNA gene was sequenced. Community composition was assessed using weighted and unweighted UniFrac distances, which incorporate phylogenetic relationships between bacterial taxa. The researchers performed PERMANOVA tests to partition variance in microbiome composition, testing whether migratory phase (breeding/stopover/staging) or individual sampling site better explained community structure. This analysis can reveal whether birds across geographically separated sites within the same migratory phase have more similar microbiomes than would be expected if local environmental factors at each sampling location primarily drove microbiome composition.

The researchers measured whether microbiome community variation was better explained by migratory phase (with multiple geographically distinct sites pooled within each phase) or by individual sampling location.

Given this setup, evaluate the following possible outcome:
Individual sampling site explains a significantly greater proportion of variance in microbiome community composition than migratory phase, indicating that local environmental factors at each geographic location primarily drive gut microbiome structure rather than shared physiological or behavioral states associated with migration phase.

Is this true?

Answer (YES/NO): NO